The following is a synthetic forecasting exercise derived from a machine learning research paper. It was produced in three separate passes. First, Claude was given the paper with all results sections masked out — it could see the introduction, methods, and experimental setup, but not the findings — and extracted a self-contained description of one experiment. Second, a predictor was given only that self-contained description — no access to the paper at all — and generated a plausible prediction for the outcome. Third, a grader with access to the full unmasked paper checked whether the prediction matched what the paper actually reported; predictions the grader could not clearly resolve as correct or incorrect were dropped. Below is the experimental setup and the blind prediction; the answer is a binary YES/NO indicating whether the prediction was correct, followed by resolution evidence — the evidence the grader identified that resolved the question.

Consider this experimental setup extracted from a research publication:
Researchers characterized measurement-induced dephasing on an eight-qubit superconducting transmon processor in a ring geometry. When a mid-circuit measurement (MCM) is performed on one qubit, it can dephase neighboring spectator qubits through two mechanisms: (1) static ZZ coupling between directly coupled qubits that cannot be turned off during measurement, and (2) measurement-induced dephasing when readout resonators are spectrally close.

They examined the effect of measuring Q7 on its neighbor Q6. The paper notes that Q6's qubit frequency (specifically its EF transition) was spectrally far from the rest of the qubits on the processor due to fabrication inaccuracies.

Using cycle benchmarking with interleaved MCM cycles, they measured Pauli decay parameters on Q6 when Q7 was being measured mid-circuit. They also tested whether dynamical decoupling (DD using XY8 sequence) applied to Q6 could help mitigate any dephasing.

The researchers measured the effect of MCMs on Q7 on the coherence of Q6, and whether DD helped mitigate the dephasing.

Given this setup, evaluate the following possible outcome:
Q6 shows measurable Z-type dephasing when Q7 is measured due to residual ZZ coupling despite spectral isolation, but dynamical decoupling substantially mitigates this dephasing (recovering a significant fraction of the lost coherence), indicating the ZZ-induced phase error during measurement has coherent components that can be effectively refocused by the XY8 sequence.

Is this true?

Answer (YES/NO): YES